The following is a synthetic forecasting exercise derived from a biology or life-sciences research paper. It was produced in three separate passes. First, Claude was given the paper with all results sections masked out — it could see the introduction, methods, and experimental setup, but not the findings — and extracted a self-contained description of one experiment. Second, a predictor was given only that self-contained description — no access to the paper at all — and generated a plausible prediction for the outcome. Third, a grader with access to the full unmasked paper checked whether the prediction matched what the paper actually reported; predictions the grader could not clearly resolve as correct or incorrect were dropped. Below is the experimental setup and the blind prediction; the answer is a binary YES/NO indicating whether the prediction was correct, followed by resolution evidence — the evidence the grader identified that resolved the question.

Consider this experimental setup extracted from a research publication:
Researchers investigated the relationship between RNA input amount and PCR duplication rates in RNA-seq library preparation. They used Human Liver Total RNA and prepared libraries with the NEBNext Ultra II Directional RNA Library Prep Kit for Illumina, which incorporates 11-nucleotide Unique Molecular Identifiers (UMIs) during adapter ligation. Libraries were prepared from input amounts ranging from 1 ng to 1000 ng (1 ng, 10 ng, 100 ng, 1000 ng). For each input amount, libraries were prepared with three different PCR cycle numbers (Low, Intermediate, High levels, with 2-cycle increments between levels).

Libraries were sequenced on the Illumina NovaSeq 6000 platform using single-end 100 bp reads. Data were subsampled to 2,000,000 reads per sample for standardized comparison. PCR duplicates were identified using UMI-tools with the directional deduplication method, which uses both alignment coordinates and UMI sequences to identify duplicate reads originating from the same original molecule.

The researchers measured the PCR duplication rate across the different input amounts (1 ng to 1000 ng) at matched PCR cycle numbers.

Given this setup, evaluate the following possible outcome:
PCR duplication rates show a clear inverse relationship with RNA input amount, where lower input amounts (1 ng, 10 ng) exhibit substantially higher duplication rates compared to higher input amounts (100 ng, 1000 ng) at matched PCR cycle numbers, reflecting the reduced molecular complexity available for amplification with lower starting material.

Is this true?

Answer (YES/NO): YES